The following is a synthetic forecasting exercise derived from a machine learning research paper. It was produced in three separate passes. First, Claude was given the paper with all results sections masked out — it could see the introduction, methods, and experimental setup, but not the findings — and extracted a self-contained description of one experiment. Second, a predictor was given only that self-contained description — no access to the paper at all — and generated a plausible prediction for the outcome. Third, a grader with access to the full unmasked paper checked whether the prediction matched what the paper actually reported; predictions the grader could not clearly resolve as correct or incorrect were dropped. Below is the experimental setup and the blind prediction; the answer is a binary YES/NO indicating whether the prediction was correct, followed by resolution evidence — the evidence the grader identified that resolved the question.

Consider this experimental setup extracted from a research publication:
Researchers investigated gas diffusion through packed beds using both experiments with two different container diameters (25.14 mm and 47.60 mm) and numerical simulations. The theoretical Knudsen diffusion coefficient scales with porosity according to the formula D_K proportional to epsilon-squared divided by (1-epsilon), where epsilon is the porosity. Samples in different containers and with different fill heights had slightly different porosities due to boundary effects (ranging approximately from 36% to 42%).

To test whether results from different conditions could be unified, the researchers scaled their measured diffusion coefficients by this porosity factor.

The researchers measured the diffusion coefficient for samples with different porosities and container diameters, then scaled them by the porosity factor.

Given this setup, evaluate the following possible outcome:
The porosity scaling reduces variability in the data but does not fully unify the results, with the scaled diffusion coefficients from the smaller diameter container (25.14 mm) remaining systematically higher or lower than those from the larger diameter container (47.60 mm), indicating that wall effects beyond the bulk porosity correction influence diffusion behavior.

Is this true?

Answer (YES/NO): NO